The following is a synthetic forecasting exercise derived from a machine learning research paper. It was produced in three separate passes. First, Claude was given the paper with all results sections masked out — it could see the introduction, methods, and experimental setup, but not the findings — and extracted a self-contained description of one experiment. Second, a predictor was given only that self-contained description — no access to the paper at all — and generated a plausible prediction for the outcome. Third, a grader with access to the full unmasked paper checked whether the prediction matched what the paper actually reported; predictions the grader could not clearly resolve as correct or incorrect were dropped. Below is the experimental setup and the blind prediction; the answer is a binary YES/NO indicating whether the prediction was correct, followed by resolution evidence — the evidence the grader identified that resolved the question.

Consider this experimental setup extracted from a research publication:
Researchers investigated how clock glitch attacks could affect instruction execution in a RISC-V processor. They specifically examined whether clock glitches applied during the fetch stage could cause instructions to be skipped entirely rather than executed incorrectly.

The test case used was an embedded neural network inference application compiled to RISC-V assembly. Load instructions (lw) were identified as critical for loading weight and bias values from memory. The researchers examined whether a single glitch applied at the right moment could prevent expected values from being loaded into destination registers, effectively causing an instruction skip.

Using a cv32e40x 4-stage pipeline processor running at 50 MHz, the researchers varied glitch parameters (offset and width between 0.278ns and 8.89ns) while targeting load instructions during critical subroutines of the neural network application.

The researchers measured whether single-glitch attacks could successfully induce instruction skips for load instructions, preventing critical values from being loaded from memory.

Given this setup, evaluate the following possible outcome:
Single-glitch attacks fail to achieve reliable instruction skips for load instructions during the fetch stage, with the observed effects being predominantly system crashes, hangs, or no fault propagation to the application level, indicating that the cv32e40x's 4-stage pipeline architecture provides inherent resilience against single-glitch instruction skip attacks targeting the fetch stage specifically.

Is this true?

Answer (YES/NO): NO